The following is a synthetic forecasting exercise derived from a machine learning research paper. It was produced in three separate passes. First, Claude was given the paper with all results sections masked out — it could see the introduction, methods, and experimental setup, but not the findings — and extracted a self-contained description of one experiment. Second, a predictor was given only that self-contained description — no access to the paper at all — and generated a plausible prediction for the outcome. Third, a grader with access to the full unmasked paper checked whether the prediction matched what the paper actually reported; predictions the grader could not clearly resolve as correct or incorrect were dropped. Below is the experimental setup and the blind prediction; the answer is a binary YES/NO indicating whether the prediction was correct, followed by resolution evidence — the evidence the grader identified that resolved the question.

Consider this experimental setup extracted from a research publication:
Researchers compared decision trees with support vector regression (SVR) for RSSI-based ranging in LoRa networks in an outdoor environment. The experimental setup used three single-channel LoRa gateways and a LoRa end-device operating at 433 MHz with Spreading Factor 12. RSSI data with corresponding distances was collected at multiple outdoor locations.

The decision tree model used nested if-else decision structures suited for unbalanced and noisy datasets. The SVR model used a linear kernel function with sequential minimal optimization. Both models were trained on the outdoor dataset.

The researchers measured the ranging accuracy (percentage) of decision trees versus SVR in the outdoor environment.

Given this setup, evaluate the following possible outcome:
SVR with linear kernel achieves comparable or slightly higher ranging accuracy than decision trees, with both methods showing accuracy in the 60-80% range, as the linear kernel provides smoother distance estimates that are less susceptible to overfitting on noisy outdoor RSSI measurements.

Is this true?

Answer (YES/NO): NO